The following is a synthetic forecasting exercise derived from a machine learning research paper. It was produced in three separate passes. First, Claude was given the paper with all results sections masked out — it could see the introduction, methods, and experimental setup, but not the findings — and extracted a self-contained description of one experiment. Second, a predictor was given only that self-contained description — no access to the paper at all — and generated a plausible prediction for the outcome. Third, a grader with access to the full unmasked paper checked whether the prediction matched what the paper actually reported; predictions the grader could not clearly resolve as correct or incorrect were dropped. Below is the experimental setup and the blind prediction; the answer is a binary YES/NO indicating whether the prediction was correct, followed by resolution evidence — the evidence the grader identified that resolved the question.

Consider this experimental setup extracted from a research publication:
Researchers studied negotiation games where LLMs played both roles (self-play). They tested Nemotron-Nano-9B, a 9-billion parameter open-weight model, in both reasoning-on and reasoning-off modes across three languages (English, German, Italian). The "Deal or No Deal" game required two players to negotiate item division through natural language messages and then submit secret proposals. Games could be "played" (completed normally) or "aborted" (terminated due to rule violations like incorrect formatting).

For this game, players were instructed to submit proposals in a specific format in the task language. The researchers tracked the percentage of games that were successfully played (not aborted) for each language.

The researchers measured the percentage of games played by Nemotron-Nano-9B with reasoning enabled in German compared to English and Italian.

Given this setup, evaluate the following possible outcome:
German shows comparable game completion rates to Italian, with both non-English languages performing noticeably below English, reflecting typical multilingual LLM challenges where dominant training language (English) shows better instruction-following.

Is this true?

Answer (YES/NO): NO